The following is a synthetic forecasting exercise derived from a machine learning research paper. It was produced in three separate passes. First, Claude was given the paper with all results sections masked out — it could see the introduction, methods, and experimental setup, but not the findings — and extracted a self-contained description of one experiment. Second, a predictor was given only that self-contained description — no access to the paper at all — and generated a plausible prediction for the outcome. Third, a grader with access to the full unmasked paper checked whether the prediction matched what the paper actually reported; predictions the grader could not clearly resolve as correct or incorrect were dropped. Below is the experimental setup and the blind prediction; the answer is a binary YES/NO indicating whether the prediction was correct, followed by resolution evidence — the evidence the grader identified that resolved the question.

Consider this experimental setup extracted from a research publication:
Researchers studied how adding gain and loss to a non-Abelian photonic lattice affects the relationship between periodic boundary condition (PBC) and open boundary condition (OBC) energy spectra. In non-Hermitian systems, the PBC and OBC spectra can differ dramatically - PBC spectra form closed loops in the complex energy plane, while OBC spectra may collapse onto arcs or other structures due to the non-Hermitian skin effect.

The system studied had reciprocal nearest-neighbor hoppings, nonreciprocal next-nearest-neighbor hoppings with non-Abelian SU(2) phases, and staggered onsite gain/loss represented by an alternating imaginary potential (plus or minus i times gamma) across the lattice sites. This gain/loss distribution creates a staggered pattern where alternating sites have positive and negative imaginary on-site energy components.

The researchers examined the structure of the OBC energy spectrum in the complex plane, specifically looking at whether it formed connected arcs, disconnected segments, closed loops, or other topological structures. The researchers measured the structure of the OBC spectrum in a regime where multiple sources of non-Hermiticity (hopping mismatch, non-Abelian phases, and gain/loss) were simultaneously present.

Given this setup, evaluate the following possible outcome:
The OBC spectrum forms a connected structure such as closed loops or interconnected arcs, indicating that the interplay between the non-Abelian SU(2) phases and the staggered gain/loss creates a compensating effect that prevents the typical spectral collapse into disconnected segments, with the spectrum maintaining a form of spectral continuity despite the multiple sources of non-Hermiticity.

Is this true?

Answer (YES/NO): NO